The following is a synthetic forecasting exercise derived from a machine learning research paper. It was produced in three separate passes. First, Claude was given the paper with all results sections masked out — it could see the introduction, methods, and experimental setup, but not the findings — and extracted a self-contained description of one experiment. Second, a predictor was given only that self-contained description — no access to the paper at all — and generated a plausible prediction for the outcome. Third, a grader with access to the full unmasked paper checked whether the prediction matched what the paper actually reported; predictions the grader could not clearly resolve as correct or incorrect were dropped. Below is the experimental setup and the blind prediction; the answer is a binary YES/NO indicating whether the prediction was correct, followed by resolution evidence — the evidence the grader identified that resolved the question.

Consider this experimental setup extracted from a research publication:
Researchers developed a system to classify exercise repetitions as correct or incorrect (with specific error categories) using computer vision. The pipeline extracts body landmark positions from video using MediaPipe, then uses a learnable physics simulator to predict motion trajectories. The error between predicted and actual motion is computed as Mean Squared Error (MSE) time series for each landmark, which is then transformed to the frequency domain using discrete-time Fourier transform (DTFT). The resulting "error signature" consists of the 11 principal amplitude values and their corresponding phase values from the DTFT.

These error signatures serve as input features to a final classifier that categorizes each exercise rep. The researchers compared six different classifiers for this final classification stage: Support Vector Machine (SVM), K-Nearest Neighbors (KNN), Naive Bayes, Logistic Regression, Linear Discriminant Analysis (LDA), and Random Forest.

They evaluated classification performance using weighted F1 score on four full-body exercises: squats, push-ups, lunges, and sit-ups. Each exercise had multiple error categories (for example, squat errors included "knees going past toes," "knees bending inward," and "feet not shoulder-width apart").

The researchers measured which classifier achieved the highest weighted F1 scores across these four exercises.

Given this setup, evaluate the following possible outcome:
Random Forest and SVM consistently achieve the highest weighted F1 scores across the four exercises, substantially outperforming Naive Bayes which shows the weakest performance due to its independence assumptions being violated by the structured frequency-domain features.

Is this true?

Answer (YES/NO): NO